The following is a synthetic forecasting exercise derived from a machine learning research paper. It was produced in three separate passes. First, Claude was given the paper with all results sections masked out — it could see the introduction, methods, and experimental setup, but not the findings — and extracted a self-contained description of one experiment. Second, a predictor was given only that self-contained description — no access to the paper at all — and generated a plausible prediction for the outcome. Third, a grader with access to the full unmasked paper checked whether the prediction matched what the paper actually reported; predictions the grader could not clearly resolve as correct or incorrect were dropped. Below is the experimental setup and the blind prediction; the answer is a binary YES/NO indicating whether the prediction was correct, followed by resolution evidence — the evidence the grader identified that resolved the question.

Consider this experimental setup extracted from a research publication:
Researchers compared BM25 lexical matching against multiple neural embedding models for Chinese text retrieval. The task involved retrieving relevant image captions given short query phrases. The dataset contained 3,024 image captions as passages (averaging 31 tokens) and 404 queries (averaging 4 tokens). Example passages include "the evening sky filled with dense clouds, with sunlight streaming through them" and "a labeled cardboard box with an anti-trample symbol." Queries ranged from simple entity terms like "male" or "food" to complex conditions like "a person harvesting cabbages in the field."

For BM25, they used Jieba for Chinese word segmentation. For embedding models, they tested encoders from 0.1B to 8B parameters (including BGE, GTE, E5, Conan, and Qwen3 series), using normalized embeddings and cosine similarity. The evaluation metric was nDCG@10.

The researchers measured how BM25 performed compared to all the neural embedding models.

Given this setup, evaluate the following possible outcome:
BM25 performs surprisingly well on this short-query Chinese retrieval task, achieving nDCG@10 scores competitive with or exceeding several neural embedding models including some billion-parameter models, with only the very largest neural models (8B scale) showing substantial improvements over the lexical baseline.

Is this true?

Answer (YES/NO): NO